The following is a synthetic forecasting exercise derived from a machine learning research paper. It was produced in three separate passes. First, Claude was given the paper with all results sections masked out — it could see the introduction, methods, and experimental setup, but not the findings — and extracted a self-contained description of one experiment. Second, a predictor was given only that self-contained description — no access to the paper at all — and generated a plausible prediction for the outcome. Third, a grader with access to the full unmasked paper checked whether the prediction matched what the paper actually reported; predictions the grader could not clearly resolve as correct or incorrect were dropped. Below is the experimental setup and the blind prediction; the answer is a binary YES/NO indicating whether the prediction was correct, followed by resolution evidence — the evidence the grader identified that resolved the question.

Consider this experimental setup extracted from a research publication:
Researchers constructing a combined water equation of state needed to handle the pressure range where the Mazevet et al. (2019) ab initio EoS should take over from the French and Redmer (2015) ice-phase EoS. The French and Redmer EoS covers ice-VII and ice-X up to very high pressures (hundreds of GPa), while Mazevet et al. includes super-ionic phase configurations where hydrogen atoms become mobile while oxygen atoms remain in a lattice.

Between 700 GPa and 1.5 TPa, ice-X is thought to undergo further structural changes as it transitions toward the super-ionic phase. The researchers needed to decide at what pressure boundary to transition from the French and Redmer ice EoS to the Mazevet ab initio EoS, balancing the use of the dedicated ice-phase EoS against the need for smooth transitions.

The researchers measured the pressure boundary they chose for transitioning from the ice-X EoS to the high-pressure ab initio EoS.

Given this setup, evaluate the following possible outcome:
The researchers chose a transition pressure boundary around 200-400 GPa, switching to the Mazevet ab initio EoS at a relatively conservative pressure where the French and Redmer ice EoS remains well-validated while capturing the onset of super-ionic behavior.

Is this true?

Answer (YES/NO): NO